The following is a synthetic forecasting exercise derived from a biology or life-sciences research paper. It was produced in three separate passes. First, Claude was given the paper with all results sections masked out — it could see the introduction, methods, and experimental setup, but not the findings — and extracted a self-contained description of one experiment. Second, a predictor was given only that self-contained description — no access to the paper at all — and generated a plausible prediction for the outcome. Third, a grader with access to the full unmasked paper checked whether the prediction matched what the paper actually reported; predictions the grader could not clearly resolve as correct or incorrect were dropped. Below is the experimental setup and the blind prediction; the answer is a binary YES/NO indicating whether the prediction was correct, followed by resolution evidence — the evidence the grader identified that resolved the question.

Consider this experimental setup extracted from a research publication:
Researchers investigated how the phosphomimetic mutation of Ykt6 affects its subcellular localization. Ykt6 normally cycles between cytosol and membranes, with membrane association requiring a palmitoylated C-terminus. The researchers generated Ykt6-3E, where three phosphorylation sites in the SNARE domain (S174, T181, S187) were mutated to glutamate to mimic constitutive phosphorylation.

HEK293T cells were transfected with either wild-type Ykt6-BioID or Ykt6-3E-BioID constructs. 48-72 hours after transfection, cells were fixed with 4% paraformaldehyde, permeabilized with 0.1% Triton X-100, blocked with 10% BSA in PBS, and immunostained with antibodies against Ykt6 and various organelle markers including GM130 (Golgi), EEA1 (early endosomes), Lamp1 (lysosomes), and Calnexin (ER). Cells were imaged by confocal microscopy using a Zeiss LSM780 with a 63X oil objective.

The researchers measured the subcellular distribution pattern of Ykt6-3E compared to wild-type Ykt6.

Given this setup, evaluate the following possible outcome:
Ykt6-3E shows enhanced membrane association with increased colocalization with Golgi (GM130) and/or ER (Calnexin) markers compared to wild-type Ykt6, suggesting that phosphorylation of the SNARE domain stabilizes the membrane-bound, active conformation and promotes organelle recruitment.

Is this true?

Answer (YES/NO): YES